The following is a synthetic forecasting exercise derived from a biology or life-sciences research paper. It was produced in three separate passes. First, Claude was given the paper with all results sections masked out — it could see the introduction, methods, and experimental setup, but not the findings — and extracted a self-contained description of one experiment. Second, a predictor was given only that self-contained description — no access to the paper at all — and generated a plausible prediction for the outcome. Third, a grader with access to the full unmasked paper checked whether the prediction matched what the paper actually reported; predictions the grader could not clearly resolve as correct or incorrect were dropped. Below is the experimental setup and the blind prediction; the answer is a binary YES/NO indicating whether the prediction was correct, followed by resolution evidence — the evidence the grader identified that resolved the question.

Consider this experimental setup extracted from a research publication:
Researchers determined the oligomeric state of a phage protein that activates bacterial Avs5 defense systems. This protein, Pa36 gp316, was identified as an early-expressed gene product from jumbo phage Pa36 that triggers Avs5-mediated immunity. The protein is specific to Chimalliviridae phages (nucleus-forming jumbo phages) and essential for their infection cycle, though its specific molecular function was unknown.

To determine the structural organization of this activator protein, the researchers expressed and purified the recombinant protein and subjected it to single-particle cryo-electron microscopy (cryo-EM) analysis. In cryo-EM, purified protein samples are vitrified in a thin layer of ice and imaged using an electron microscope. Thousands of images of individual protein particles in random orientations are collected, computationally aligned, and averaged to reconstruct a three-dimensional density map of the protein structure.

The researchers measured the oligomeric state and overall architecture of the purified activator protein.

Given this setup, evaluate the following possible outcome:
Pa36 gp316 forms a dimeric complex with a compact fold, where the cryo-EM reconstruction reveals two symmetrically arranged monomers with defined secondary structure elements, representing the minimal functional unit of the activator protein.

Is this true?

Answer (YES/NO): NO